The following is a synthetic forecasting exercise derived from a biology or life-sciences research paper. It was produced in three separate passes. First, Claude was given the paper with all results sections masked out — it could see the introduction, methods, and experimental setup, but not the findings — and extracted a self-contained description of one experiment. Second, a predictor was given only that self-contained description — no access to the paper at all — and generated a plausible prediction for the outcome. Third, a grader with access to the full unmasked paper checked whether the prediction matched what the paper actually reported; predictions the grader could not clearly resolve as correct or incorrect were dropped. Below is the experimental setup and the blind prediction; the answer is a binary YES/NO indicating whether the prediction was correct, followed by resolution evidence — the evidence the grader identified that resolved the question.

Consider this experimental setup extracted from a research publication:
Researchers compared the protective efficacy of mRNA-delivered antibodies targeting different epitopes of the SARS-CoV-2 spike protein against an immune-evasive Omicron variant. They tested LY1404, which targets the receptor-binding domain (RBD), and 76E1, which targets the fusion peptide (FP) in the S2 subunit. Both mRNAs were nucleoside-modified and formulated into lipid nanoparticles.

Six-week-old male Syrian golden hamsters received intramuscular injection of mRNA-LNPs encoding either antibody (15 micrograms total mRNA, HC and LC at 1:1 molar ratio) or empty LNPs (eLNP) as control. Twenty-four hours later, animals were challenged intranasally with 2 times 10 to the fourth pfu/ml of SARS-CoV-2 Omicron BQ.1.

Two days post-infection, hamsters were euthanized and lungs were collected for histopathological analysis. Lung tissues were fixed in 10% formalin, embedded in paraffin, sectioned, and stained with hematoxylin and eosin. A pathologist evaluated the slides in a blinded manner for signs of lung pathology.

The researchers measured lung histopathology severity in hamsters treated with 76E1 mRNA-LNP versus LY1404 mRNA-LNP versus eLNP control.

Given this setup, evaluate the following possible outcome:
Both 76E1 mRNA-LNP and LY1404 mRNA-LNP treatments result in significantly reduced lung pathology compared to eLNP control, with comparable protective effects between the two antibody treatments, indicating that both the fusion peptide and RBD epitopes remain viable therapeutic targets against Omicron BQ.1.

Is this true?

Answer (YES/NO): YES